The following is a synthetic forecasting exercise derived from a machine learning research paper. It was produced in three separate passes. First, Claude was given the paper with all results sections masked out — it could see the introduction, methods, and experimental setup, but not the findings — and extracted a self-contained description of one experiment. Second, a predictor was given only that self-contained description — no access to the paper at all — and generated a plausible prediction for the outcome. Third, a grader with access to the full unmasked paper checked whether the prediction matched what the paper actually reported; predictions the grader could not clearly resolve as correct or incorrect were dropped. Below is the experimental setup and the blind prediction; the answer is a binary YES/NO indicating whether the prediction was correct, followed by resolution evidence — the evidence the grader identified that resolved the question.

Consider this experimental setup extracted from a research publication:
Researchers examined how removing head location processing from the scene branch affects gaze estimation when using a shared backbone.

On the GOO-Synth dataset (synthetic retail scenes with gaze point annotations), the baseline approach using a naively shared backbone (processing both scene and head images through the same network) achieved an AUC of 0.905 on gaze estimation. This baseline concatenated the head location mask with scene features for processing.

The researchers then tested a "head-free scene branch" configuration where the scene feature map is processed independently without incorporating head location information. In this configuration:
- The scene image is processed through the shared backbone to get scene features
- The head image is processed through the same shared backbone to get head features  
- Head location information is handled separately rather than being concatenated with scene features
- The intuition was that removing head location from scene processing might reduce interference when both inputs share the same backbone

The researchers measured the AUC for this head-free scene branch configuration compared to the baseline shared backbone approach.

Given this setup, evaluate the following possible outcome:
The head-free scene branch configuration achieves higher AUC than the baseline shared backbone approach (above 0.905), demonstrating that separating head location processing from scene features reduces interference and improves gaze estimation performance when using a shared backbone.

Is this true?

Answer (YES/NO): NO